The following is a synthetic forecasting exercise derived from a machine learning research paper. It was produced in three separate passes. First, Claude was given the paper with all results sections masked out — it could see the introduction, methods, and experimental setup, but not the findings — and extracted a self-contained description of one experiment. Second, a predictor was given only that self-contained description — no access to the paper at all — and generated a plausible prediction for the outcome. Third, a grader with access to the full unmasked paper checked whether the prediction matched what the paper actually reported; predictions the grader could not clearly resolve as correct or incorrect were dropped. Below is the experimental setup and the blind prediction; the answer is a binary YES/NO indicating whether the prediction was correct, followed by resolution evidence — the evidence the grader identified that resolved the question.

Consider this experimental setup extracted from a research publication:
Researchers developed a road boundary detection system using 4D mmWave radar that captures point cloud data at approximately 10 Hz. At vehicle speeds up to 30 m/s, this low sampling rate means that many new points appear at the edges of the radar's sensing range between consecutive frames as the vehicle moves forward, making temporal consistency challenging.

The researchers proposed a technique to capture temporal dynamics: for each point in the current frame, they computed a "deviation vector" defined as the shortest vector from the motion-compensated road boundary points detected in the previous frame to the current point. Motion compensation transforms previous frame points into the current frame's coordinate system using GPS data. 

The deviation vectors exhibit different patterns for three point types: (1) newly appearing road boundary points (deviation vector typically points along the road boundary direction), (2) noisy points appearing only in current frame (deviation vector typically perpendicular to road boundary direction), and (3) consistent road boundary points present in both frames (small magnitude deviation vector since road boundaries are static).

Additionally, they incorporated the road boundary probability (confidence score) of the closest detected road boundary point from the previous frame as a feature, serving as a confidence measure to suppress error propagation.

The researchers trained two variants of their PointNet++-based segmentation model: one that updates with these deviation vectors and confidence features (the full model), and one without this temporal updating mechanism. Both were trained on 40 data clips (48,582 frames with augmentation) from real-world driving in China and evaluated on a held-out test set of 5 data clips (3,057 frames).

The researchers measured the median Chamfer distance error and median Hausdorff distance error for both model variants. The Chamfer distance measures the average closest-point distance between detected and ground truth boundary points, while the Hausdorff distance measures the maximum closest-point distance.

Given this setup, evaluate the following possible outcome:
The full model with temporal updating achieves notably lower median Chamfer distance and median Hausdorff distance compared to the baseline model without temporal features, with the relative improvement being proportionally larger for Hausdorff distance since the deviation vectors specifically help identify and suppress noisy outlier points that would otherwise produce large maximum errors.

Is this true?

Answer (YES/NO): NO